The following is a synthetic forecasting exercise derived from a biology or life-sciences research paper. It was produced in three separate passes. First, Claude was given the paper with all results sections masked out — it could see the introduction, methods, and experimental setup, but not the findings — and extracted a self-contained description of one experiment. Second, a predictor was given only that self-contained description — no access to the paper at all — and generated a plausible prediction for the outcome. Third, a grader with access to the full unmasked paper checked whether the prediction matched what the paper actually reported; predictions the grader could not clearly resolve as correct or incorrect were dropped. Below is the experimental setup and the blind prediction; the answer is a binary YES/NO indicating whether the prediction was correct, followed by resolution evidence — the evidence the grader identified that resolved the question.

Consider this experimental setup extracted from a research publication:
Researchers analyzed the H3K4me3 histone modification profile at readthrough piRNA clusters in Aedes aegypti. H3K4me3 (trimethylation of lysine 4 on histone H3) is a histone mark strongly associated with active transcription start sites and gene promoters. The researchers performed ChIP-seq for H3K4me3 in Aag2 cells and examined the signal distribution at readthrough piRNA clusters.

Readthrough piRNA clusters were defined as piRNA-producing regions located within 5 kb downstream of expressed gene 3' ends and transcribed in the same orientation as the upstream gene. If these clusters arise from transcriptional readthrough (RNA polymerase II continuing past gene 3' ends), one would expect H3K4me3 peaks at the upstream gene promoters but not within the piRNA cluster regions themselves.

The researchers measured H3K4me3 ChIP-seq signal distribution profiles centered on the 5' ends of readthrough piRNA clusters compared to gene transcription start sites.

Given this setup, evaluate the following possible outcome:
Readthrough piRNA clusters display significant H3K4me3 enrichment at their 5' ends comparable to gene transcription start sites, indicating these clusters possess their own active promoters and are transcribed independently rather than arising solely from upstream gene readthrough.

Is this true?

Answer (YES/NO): NO